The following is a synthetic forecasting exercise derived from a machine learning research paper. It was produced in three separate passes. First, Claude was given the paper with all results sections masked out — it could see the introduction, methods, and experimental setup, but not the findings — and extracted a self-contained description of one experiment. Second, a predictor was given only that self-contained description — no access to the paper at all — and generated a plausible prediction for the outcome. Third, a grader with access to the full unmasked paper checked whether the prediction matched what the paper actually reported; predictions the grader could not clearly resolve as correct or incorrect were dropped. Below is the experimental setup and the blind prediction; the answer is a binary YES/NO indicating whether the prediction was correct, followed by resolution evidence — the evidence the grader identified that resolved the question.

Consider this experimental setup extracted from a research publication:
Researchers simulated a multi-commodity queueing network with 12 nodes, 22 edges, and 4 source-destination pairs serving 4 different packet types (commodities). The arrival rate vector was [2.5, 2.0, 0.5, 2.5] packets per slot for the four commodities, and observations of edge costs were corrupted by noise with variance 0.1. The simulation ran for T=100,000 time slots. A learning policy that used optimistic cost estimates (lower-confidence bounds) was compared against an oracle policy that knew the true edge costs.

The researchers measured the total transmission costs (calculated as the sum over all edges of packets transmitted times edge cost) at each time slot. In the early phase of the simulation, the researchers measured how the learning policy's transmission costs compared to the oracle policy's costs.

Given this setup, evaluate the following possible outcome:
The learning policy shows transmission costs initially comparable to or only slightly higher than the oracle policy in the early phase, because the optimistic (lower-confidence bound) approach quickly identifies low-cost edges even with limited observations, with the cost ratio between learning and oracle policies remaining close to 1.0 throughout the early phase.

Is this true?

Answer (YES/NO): NO